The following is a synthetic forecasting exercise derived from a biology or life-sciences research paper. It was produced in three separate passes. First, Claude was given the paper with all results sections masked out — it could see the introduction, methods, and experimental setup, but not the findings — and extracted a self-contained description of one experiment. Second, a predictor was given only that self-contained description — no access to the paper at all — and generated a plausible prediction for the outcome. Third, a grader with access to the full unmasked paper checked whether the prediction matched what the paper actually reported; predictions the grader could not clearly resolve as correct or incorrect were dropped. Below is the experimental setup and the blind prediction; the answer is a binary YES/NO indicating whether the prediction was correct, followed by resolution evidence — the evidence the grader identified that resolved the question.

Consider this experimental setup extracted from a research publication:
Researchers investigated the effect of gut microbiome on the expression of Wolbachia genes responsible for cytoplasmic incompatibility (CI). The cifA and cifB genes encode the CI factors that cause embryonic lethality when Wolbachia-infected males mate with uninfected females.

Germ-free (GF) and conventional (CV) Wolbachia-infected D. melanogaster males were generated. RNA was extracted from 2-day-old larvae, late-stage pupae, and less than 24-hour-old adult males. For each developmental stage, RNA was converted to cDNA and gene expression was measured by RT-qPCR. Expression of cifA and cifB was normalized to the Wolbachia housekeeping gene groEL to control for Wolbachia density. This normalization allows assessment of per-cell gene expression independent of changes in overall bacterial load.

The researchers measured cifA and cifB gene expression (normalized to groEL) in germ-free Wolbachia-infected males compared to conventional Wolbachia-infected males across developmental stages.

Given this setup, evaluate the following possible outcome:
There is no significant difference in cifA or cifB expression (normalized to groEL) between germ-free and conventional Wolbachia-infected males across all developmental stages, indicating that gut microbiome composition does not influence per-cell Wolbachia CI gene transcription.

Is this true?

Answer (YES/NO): YES